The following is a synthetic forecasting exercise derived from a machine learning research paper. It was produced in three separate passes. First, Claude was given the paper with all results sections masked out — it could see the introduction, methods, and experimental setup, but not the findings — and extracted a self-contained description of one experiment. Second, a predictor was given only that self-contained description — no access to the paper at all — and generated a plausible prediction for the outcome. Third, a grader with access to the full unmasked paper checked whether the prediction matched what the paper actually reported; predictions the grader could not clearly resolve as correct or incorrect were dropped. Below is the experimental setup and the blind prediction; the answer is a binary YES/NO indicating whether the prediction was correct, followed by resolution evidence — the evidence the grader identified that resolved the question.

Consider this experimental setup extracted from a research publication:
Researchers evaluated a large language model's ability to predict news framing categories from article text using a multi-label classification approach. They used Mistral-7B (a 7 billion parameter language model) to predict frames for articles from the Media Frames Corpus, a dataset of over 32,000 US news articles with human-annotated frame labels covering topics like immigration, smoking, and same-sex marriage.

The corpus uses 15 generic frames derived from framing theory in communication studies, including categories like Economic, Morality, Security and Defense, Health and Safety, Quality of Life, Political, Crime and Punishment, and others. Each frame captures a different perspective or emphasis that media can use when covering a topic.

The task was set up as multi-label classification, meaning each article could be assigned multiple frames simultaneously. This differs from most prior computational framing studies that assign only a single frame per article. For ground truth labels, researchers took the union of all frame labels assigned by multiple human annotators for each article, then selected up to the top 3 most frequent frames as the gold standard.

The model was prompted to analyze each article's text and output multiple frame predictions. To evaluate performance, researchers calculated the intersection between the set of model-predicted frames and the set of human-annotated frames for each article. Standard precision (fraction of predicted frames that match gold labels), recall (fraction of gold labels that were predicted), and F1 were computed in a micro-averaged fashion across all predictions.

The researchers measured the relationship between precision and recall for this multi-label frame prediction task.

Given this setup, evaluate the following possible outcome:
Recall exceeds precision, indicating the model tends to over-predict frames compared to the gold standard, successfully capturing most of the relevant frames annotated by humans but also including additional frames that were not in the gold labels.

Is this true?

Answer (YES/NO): YES